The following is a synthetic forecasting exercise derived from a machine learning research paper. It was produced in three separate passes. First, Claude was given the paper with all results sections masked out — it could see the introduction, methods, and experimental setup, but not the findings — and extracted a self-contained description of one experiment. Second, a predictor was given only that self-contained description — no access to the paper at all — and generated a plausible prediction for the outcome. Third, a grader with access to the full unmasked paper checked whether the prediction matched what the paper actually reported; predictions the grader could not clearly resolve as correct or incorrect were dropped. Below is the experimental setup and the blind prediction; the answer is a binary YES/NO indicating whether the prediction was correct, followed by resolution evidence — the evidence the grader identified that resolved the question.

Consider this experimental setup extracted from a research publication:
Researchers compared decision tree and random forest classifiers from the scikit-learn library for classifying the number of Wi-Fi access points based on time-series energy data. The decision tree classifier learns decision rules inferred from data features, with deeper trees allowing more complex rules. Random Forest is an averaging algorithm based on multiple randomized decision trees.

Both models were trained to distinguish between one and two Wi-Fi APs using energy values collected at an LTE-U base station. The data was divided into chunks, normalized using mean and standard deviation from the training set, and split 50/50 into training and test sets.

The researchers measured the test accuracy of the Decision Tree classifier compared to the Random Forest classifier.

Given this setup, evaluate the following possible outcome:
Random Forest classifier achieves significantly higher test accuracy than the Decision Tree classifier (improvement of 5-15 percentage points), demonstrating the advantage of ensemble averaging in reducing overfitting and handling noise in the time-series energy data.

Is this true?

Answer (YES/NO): NO